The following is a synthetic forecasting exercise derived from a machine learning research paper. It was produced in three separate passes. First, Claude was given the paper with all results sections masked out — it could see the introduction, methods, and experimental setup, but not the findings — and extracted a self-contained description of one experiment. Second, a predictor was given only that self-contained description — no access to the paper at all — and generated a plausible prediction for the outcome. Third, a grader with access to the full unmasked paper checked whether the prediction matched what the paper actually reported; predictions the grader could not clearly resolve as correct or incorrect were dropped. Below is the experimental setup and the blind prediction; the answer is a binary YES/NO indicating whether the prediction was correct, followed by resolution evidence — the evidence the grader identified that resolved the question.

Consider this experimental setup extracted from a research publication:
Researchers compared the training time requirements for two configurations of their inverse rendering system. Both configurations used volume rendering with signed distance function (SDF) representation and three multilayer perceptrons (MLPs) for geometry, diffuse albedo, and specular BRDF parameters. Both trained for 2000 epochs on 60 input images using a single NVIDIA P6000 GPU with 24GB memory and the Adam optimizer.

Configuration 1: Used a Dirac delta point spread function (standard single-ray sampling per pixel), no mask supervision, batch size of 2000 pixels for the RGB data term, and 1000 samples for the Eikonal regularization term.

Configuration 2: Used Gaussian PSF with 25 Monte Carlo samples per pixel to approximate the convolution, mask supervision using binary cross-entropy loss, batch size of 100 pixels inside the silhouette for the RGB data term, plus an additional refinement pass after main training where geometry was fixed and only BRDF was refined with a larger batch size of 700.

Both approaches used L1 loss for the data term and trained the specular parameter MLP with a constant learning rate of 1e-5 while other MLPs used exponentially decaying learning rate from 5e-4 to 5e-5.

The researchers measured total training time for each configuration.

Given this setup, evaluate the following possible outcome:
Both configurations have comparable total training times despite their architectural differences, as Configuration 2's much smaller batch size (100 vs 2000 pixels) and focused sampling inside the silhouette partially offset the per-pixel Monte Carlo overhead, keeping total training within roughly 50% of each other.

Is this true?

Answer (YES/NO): YES